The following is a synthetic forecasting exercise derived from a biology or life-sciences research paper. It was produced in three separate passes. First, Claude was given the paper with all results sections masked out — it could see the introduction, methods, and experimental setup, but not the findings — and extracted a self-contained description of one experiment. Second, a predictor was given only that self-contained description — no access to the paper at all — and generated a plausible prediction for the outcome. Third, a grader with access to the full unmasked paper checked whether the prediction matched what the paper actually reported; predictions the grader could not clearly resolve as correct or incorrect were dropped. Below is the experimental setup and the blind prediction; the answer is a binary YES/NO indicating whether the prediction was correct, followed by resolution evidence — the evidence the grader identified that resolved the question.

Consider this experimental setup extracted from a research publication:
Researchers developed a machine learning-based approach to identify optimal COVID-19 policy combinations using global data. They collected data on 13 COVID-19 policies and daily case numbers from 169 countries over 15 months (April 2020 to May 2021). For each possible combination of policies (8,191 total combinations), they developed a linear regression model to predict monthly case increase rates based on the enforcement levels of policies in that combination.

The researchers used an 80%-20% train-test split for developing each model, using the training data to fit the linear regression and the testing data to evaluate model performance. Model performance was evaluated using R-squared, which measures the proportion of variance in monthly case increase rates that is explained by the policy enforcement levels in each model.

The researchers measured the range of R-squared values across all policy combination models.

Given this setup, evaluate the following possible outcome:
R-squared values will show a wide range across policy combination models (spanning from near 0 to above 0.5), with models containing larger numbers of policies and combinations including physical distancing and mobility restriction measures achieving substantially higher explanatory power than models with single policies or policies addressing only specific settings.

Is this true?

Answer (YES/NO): NO